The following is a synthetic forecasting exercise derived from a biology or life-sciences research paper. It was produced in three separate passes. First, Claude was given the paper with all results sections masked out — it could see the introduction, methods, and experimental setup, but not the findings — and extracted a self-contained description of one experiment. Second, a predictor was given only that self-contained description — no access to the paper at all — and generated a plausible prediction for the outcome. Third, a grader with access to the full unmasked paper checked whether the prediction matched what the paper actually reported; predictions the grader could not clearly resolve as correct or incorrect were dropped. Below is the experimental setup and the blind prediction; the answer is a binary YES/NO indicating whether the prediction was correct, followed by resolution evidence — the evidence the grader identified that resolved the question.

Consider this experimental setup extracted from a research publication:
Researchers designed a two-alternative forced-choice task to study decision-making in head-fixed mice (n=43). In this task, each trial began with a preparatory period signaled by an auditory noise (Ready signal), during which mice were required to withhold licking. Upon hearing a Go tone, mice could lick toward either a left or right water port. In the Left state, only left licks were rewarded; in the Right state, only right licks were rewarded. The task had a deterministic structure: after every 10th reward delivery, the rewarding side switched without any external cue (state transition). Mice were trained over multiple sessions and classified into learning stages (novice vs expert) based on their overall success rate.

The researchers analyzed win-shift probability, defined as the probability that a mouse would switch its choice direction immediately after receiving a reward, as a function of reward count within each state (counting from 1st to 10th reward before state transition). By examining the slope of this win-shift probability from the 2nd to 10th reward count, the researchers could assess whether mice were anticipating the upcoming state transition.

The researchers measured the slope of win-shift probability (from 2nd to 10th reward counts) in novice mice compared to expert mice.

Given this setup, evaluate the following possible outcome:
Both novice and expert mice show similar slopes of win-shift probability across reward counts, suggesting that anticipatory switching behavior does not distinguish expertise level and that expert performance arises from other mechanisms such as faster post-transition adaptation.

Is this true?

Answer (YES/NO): NO